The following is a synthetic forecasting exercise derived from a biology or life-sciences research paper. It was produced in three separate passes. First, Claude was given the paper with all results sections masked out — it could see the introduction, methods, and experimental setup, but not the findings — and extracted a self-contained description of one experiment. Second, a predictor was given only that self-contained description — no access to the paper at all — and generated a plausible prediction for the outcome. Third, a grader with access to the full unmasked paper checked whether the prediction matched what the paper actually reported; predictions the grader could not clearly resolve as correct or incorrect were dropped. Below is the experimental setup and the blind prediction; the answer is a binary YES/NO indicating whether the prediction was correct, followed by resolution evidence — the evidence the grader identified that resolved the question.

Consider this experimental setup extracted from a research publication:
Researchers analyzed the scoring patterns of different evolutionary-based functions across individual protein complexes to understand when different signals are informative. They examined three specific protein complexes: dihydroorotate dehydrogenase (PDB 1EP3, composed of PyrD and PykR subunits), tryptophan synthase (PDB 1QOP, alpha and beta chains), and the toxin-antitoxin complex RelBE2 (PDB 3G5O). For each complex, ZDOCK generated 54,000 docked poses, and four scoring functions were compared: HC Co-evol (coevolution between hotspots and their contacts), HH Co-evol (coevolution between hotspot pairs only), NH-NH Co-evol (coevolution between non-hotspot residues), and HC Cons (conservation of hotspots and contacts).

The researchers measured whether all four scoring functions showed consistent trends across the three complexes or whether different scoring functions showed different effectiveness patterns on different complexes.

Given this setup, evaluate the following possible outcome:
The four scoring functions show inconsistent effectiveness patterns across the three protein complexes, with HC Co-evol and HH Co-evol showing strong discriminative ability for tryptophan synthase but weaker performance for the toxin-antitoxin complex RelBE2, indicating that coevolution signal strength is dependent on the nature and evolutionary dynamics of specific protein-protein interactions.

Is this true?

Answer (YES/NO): NO